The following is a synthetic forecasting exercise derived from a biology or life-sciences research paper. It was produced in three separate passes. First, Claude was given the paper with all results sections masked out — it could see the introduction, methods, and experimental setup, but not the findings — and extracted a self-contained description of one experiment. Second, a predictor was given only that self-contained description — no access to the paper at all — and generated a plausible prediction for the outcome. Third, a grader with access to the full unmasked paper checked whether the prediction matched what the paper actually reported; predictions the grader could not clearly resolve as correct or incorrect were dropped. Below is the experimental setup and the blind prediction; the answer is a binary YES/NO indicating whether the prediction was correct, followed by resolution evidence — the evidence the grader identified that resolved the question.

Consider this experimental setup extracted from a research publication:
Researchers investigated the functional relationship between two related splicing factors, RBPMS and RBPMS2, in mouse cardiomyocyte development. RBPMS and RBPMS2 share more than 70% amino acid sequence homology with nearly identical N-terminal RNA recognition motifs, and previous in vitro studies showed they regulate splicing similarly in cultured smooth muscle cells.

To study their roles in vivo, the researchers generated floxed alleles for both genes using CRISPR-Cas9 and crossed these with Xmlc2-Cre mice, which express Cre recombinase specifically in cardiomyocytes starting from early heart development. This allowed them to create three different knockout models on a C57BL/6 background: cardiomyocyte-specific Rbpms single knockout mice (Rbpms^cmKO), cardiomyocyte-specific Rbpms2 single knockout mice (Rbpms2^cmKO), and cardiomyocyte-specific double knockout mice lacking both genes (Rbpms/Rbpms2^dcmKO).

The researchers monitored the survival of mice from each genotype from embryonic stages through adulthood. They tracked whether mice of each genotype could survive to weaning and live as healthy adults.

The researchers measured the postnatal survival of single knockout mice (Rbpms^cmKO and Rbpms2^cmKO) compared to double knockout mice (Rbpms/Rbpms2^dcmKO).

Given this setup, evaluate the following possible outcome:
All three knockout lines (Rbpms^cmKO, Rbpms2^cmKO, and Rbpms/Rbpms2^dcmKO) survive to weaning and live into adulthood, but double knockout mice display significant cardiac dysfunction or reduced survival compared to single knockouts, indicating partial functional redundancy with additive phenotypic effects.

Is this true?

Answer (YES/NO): NO